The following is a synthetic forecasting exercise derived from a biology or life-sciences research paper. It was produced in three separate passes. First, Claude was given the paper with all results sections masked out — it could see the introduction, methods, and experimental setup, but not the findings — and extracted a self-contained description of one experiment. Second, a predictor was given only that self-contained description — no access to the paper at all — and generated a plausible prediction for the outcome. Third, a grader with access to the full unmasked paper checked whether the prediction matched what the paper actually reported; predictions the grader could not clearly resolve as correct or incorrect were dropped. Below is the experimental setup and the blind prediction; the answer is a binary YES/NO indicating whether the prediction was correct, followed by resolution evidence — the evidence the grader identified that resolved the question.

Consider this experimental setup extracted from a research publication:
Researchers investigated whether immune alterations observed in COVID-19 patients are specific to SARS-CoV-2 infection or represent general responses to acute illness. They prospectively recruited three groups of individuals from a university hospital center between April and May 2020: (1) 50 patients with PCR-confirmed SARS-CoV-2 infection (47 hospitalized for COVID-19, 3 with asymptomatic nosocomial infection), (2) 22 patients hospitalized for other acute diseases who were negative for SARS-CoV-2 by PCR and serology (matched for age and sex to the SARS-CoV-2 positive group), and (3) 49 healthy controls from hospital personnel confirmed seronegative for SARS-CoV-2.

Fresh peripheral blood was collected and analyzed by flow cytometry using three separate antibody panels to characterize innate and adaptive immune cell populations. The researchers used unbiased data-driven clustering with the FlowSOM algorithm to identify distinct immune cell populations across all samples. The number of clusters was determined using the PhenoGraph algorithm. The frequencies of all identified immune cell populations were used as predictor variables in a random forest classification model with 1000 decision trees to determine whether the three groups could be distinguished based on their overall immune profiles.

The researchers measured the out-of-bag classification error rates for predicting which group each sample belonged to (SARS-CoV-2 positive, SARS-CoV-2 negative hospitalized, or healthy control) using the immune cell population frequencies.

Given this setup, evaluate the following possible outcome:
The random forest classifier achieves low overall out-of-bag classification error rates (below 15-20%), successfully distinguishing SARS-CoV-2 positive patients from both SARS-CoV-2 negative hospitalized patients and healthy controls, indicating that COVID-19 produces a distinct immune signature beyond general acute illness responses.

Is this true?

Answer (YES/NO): NO